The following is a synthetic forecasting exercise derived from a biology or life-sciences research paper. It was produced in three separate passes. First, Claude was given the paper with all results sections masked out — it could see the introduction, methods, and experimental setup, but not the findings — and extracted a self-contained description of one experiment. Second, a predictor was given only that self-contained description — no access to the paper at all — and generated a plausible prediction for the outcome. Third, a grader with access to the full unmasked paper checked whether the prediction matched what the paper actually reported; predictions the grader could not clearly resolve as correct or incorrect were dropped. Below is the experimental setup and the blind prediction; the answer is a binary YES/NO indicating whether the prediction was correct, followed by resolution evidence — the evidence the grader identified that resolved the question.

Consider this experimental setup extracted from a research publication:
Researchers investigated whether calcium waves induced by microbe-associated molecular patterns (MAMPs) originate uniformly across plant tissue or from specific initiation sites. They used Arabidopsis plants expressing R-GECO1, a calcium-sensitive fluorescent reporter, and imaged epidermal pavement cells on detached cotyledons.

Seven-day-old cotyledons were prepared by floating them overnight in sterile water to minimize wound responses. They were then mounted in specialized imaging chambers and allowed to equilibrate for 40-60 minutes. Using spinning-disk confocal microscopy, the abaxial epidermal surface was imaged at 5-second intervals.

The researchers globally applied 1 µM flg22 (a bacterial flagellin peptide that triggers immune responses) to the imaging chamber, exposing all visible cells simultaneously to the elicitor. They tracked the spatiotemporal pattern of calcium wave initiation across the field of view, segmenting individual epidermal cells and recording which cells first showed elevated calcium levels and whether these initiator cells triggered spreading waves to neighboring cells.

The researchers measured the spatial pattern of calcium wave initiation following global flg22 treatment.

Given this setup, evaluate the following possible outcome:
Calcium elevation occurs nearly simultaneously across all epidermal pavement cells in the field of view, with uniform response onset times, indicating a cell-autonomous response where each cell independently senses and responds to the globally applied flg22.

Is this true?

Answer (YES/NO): NO